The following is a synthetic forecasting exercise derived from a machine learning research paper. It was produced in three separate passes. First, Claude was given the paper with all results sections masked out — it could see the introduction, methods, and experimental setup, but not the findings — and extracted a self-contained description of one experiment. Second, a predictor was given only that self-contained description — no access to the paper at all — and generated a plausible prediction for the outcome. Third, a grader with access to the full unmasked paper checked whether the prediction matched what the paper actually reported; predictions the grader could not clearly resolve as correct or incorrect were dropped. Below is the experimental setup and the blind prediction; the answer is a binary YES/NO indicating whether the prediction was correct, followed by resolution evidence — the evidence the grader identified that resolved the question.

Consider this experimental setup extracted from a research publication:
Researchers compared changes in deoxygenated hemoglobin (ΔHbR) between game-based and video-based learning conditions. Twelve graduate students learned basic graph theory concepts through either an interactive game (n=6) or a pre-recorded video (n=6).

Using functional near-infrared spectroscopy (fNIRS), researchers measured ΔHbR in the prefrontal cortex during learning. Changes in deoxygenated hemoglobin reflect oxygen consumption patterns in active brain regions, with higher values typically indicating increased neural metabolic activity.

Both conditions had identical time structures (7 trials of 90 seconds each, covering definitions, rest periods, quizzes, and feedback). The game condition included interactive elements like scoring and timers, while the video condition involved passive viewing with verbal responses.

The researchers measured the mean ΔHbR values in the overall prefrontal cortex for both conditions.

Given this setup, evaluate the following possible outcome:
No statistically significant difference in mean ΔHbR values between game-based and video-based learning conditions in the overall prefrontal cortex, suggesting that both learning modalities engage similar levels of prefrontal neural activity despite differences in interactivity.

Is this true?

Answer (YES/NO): YES